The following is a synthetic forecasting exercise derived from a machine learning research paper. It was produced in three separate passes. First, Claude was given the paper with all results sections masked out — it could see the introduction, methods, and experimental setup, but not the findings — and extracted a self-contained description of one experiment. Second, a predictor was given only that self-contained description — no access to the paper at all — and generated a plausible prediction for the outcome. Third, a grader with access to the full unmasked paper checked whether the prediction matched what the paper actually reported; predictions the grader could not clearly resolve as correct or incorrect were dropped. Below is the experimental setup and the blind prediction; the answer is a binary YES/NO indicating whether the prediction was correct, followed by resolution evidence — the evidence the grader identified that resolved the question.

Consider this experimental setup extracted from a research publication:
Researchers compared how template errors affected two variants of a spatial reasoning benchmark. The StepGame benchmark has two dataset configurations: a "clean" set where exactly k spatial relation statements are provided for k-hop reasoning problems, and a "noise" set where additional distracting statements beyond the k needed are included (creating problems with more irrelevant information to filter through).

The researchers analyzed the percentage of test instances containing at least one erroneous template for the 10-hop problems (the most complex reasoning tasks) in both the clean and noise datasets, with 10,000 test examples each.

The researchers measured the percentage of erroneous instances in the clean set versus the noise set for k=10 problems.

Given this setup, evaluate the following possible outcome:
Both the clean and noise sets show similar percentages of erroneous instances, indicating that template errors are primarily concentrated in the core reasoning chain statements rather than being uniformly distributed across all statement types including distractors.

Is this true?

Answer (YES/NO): NO